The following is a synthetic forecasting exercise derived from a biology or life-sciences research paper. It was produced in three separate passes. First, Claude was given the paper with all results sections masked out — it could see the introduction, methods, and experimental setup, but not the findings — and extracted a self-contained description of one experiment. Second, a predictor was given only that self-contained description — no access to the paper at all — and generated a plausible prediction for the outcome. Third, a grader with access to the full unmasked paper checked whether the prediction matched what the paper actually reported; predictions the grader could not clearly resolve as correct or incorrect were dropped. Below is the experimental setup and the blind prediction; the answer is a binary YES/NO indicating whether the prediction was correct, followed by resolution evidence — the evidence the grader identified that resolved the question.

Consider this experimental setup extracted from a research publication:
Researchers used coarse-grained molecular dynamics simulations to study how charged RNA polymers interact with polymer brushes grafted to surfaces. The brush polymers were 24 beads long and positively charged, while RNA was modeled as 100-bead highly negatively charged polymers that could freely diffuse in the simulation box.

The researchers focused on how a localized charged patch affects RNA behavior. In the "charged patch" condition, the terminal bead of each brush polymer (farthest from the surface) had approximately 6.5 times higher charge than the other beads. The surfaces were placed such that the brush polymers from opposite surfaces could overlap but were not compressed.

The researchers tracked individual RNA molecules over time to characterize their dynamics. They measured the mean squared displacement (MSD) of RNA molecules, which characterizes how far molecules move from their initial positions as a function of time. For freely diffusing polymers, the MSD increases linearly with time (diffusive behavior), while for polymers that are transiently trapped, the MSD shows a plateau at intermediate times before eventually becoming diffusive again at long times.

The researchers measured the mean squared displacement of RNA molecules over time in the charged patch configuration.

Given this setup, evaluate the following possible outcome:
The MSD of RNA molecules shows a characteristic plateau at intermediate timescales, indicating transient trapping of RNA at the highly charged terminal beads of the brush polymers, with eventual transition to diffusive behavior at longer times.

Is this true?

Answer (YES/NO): NO